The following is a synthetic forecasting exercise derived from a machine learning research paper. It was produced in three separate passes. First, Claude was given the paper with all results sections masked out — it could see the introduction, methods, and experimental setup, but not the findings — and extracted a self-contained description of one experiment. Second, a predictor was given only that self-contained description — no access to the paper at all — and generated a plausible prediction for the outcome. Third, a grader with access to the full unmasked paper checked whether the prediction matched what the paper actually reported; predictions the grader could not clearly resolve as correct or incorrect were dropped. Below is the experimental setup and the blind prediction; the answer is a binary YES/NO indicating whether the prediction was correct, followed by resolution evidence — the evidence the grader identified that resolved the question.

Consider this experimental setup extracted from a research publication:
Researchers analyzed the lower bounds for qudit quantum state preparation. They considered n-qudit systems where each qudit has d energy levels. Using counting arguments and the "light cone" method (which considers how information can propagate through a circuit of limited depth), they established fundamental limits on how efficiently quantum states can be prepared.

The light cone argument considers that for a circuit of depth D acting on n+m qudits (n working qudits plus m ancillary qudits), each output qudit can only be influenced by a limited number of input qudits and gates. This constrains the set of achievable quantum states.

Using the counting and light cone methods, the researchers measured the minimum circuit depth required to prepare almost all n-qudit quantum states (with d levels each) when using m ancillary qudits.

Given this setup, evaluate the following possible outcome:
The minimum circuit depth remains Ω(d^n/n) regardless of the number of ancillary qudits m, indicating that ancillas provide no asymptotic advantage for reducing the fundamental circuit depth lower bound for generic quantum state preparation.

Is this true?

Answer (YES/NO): NO